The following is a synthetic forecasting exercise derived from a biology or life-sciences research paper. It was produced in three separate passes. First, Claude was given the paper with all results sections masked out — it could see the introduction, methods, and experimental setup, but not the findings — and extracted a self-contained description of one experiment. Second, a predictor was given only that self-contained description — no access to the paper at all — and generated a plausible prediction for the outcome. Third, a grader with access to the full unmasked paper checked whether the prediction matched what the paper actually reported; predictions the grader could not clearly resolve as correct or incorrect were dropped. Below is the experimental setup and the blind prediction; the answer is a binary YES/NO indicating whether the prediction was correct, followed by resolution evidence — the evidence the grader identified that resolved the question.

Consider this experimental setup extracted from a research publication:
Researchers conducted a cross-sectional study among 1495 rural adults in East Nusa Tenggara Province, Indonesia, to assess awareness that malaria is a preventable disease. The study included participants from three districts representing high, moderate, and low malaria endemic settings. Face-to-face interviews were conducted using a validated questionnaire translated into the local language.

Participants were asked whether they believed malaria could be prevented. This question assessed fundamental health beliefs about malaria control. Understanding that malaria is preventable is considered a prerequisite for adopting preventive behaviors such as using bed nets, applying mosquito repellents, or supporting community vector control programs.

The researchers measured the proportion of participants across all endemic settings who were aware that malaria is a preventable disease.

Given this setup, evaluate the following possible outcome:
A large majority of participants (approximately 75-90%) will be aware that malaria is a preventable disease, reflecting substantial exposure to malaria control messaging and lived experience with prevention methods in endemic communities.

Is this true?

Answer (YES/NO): YES